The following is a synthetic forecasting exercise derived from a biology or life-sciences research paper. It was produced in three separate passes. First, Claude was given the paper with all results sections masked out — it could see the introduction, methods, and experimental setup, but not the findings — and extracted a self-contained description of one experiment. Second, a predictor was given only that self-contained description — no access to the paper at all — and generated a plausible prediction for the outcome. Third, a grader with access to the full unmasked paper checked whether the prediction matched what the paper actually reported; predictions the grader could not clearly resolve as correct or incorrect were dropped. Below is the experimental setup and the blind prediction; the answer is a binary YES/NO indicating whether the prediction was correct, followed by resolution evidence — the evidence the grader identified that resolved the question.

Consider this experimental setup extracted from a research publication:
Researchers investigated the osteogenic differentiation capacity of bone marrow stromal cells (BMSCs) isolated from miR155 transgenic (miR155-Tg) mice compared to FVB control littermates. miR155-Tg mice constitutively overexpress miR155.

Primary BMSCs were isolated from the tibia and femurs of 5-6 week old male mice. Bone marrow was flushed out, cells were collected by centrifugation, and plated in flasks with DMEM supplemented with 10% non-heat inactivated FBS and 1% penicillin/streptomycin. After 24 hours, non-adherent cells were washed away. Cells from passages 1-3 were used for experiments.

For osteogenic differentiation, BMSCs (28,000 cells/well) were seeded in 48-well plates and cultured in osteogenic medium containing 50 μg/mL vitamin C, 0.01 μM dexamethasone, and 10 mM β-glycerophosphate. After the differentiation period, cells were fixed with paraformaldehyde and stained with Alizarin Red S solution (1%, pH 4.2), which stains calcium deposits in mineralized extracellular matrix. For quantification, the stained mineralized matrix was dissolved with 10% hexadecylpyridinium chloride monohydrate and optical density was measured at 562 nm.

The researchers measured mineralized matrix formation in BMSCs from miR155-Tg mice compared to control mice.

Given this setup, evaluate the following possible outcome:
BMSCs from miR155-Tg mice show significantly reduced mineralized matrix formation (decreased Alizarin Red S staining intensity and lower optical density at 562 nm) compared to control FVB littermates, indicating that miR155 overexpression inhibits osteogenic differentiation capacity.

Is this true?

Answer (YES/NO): YES